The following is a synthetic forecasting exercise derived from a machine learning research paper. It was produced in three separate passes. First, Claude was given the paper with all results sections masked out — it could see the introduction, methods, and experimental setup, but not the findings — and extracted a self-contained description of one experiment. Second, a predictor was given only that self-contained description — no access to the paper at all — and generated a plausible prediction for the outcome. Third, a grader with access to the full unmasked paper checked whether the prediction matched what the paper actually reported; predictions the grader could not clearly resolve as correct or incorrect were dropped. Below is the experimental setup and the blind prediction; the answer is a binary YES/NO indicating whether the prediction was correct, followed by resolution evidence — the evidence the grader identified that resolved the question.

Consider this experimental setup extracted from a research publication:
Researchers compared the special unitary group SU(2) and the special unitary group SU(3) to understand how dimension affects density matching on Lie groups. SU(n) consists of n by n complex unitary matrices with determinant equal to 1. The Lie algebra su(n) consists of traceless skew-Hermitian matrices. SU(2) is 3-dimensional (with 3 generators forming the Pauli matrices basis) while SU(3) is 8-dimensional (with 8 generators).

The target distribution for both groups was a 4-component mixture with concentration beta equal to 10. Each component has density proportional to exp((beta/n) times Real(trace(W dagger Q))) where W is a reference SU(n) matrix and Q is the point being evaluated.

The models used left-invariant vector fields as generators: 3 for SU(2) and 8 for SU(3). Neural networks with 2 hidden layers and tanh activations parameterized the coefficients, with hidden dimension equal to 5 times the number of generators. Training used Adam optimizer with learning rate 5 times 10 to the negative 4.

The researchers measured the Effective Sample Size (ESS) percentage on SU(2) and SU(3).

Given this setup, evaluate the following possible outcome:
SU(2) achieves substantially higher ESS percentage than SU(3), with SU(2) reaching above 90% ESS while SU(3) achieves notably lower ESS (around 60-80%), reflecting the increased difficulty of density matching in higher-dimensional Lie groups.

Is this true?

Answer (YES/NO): NO